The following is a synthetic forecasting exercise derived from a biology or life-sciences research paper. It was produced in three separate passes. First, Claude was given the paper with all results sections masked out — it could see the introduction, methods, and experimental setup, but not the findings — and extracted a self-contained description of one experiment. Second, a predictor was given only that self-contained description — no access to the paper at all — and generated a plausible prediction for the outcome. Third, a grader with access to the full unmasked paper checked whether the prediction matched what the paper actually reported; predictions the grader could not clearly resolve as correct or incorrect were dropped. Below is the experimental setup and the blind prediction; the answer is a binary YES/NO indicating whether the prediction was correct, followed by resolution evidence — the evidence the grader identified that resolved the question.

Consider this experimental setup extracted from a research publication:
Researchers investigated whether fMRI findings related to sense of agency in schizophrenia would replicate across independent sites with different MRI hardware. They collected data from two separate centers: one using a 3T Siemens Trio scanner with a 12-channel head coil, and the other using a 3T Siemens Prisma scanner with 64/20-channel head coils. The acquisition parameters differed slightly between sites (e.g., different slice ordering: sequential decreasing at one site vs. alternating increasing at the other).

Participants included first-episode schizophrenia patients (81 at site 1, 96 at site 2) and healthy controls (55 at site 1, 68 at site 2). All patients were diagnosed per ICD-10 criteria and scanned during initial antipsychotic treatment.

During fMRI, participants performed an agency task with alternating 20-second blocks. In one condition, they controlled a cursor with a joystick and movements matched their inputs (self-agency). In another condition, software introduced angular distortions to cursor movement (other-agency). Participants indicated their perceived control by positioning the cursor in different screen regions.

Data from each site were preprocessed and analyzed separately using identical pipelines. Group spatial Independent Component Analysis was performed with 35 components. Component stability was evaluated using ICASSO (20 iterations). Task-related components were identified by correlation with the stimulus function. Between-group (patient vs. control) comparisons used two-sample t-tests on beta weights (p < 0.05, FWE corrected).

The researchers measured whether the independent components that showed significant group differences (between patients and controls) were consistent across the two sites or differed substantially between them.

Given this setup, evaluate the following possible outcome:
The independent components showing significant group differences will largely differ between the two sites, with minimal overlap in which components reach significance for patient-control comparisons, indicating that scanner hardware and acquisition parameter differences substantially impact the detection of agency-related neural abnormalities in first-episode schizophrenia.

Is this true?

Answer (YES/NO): NO